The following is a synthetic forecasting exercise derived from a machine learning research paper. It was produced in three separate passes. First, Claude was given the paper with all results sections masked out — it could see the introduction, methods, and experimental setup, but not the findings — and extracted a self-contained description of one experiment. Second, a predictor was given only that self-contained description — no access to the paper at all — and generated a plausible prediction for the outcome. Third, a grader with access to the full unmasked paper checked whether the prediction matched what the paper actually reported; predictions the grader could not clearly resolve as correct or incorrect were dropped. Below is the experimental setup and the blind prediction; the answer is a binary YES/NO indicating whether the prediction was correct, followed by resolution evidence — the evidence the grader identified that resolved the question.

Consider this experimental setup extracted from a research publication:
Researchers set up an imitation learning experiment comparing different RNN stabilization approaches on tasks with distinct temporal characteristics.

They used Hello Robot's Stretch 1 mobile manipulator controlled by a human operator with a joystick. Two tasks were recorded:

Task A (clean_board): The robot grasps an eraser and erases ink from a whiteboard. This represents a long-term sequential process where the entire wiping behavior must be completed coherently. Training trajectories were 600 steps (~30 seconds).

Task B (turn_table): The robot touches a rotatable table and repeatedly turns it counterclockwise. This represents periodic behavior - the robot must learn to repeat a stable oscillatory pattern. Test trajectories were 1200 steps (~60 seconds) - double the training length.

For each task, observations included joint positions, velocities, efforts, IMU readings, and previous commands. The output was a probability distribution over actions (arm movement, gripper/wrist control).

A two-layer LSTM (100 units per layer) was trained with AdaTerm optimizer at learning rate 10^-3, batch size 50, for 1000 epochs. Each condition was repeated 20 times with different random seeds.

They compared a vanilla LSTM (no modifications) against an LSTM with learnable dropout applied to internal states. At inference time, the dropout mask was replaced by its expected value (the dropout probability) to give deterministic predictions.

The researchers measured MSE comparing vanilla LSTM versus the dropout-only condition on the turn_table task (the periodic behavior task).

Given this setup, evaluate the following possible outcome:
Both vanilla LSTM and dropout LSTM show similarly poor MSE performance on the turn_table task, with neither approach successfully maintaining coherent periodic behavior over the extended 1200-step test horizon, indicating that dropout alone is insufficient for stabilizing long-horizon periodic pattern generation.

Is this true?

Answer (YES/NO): NO